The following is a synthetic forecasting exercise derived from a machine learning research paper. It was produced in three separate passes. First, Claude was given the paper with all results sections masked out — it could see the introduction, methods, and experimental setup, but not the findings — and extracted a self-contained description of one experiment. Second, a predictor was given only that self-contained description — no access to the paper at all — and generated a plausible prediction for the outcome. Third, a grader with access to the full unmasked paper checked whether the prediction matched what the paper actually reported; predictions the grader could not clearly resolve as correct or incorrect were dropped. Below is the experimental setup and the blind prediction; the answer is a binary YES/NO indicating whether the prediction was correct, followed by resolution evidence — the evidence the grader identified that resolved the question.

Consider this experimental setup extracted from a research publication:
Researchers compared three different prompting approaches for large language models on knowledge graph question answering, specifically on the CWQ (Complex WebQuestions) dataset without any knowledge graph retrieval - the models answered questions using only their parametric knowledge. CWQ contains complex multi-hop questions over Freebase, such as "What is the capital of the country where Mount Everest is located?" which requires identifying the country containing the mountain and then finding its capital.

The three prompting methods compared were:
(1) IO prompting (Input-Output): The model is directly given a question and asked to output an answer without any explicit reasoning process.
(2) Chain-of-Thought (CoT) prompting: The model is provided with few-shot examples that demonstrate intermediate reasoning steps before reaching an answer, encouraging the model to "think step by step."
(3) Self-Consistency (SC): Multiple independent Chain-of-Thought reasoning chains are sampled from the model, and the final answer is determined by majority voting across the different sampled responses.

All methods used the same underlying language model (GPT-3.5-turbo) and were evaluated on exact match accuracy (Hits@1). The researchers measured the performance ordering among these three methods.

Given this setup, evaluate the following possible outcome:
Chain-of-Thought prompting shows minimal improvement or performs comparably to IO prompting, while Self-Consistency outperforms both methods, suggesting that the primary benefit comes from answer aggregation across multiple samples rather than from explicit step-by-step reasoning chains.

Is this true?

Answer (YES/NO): YES